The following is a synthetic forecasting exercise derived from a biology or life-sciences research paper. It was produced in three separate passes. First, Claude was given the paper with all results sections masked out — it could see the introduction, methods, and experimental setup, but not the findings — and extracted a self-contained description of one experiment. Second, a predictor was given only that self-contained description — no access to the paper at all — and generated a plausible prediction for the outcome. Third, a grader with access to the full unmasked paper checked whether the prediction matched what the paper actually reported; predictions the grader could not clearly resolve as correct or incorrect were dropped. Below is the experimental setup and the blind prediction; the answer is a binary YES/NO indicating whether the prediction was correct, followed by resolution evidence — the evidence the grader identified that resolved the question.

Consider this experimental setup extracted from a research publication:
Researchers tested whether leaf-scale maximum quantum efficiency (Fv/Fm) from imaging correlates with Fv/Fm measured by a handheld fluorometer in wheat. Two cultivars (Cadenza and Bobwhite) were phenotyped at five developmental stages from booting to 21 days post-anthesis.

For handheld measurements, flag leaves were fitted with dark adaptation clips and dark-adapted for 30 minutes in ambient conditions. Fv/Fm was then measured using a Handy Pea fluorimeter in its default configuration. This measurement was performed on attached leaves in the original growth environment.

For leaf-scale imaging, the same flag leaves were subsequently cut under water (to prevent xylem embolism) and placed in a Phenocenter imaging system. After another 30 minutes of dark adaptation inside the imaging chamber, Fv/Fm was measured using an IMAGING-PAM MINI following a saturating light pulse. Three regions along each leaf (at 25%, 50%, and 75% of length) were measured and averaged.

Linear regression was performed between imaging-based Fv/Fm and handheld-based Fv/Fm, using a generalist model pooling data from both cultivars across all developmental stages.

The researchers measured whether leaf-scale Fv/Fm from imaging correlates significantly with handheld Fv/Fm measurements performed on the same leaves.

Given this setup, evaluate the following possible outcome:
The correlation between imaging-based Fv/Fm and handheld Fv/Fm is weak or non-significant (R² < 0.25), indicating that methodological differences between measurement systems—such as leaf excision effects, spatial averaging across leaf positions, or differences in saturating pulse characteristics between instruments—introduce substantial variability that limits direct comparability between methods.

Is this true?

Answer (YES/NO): NO